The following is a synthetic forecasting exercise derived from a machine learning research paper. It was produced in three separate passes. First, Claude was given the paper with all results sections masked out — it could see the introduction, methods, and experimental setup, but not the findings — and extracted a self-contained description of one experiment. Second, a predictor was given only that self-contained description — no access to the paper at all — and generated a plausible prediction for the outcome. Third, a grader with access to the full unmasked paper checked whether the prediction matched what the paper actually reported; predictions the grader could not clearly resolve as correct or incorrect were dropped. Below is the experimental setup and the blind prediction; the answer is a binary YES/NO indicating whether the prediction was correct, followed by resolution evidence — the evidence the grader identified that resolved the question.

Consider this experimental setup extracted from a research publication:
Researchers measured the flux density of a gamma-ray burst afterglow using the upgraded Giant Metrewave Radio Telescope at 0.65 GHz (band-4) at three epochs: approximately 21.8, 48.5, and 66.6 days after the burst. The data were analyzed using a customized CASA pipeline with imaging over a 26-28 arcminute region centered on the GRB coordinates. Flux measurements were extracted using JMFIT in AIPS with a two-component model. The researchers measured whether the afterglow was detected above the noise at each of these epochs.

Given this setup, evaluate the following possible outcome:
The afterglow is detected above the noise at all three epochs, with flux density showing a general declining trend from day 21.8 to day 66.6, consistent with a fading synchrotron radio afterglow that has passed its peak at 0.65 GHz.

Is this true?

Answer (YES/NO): NO